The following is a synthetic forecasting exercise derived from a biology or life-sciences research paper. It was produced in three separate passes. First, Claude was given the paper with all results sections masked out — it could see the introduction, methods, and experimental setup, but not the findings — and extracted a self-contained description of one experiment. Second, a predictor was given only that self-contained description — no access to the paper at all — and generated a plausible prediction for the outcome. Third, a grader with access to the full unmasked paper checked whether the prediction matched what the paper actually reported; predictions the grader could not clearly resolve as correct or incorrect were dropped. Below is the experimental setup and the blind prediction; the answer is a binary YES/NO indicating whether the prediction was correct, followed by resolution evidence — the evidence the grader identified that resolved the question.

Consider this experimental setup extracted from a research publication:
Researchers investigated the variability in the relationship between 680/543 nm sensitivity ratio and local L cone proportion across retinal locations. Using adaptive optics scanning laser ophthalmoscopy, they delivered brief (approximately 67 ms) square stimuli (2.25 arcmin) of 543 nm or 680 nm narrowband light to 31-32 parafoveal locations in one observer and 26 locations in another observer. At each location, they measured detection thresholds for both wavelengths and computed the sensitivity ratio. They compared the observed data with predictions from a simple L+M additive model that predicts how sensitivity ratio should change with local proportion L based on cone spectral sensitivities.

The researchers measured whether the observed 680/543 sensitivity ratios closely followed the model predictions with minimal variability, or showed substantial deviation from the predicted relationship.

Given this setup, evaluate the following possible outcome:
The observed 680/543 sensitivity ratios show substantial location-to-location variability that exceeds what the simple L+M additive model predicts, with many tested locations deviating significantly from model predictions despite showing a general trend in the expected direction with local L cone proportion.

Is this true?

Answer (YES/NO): YES